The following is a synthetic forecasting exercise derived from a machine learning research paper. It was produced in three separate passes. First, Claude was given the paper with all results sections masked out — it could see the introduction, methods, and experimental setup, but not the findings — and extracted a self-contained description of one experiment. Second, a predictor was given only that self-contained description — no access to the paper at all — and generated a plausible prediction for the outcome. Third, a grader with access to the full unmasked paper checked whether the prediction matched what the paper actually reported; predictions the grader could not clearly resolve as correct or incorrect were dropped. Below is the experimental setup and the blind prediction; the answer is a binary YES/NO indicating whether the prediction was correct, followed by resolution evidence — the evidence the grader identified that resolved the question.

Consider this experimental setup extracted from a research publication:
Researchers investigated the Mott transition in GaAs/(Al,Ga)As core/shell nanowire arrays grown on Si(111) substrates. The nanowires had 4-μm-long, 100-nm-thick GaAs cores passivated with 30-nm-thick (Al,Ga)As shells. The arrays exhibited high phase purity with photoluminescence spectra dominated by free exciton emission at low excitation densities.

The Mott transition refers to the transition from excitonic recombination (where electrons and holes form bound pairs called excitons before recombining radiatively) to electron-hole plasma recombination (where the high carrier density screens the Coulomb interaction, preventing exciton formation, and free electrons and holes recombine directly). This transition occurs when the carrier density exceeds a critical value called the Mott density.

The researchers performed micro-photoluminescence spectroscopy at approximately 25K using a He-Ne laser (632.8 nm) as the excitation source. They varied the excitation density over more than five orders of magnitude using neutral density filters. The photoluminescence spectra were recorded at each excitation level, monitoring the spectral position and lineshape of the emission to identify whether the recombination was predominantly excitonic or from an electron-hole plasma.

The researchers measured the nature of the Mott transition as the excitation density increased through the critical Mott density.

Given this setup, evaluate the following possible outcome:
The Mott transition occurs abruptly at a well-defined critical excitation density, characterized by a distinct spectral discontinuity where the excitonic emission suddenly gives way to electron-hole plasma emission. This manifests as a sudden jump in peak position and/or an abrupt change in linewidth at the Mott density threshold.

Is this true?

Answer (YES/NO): YES